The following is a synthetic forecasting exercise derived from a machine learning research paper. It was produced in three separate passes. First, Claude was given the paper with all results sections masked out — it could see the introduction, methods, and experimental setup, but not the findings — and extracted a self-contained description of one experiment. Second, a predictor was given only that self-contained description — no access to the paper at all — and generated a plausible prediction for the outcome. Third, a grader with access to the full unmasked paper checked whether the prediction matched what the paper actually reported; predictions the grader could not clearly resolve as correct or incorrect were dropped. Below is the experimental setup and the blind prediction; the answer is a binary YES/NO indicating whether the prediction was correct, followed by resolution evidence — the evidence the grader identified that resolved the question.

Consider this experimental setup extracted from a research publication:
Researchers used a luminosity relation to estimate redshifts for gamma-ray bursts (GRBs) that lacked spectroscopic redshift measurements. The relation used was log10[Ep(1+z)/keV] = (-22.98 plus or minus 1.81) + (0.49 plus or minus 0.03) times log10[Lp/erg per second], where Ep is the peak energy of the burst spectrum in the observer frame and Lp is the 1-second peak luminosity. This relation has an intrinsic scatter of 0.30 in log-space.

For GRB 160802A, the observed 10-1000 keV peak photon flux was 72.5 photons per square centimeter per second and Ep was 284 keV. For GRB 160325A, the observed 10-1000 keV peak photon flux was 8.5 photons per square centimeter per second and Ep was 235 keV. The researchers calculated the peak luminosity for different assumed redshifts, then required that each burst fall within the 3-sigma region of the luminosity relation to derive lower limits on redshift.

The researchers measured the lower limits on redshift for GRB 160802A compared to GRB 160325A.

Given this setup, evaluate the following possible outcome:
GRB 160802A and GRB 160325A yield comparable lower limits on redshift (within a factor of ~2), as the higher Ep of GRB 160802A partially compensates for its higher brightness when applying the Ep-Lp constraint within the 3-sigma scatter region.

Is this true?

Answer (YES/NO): NO